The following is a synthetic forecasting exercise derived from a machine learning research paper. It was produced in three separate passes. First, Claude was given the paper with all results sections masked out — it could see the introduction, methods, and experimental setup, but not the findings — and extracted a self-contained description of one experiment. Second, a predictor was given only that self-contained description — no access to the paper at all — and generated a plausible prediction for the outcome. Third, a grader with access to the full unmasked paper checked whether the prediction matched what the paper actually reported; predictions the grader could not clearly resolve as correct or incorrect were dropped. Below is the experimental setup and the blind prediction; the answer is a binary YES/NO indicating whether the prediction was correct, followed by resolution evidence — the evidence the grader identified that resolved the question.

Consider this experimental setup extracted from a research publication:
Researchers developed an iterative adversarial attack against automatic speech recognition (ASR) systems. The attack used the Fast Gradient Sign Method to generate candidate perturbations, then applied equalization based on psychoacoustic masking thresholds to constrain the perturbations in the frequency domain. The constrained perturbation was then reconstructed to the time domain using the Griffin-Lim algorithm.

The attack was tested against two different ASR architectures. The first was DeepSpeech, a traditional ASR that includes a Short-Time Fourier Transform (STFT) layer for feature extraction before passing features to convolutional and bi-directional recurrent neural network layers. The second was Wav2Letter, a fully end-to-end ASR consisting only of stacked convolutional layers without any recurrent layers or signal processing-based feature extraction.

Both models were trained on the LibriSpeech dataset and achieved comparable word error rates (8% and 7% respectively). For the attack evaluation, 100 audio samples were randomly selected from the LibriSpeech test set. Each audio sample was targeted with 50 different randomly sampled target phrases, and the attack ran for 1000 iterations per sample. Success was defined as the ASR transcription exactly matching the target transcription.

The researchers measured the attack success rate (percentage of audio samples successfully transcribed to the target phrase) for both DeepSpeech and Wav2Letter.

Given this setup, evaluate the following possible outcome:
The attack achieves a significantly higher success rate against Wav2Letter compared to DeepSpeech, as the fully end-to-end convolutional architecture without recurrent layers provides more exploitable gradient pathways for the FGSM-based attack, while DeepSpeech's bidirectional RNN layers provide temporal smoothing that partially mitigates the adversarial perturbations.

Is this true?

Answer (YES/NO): NO